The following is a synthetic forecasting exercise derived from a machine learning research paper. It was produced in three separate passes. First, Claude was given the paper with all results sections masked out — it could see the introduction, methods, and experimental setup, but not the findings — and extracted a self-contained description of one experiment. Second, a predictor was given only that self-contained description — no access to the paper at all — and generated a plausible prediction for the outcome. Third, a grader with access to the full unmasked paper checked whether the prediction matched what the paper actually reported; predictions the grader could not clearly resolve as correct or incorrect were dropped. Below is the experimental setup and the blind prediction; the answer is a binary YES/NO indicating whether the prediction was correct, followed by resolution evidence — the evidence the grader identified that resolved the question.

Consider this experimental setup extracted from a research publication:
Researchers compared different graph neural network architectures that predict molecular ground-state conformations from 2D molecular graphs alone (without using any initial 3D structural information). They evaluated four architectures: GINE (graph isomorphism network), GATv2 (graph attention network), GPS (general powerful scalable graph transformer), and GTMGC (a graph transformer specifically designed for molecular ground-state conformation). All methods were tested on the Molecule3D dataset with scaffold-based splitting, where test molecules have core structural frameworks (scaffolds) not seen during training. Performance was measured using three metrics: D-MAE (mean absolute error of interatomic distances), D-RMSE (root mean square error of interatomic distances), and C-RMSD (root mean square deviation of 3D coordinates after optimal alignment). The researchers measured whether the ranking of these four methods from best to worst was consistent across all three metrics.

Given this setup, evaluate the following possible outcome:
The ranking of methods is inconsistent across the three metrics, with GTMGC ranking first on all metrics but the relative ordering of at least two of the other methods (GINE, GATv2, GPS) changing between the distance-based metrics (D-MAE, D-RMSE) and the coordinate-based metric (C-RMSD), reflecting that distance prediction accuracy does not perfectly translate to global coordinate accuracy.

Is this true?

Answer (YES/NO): NO